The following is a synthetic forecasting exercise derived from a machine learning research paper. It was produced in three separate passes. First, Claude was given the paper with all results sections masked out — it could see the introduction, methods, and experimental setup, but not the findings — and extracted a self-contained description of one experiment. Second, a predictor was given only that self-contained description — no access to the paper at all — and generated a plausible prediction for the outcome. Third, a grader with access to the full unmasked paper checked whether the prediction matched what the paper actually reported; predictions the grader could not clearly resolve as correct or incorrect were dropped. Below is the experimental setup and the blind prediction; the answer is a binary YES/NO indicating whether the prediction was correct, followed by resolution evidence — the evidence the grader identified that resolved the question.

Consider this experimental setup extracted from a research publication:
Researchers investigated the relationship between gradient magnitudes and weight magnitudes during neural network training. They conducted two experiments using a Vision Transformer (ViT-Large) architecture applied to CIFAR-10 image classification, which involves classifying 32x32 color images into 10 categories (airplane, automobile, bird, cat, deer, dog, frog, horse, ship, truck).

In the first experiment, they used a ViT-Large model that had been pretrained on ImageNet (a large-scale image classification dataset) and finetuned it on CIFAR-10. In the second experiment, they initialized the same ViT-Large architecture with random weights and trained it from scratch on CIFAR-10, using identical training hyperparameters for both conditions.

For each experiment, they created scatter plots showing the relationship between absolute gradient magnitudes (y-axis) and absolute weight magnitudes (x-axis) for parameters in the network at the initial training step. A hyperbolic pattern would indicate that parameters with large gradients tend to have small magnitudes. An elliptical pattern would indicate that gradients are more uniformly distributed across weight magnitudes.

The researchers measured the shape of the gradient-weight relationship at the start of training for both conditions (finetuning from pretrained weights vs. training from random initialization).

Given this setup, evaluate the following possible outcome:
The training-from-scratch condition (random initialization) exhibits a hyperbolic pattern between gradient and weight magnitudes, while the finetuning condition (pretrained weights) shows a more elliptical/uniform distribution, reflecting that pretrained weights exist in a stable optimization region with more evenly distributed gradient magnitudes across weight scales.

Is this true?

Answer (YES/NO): NO